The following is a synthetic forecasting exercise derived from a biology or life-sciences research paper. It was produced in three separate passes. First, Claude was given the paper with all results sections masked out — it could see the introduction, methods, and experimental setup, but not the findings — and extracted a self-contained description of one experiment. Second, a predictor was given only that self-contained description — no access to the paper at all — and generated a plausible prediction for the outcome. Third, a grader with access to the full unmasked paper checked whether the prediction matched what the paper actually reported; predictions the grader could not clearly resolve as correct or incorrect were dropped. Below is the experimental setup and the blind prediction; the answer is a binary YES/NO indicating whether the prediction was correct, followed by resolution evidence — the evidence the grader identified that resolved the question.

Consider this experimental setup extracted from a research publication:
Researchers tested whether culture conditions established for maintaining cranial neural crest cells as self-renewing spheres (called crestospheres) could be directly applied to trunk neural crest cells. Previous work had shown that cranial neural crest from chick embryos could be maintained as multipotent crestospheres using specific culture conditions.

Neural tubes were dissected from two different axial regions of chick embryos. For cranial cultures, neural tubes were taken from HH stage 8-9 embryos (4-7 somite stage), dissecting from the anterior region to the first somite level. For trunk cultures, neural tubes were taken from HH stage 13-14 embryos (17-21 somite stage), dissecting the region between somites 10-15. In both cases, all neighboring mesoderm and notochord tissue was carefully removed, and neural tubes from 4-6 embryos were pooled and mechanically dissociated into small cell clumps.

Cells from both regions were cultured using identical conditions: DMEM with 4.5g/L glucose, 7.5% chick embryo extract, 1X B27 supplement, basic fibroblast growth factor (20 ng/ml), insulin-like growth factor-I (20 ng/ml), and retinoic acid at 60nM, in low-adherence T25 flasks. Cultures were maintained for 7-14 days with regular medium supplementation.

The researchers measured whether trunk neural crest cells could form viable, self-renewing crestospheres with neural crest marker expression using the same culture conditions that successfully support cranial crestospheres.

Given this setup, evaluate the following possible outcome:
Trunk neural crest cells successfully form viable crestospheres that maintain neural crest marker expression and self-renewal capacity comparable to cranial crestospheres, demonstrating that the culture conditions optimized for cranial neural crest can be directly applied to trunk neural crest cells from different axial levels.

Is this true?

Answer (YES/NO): NO